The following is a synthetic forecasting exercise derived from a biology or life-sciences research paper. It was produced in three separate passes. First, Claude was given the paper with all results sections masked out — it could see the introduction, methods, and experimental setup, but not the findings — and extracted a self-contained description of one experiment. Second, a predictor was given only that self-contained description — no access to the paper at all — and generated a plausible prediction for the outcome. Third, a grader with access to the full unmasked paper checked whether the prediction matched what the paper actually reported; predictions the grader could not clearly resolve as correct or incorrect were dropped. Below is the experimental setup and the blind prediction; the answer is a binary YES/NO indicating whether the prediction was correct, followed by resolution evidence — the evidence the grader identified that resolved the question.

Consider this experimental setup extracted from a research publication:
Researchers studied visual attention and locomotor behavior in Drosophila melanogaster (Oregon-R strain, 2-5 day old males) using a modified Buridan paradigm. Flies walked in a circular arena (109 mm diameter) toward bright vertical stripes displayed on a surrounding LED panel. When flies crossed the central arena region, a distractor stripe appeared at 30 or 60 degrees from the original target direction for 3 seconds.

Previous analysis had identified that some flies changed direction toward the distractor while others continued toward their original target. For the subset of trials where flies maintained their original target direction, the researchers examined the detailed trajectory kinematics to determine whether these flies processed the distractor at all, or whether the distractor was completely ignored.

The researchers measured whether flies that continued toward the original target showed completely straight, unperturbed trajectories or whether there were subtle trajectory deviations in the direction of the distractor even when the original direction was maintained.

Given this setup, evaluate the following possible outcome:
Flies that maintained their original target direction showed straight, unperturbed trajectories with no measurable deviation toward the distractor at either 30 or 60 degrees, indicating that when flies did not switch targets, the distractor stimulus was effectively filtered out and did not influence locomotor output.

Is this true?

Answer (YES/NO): NO